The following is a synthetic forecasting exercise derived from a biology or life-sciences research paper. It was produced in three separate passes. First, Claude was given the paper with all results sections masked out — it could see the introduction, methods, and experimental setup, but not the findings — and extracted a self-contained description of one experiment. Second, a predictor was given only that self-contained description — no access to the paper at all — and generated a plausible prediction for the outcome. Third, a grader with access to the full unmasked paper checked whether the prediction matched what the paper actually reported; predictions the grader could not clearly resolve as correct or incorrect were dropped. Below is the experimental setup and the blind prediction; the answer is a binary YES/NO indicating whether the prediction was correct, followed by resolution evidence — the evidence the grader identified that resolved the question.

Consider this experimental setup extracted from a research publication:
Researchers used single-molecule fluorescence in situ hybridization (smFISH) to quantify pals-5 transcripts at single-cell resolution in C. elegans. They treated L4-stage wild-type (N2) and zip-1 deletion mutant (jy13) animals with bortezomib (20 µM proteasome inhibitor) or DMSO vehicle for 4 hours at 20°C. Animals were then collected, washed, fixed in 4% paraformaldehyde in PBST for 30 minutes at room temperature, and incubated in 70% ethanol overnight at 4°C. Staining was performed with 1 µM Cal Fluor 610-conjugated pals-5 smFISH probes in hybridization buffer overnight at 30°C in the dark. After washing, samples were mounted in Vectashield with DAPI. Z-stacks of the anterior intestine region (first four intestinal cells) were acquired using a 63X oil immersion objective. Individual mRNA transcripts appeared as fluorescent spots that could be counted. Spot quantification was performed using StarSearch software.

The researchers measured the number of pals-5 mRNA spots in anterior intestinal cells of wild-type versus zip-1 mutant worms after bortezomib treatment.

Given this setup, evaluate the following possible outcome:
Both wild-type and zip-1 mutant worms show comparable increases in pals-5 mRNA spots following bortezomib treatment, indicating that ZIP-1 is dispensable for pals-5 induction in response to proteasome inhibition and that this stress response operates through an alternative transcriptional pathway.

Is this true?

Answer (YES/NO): NO